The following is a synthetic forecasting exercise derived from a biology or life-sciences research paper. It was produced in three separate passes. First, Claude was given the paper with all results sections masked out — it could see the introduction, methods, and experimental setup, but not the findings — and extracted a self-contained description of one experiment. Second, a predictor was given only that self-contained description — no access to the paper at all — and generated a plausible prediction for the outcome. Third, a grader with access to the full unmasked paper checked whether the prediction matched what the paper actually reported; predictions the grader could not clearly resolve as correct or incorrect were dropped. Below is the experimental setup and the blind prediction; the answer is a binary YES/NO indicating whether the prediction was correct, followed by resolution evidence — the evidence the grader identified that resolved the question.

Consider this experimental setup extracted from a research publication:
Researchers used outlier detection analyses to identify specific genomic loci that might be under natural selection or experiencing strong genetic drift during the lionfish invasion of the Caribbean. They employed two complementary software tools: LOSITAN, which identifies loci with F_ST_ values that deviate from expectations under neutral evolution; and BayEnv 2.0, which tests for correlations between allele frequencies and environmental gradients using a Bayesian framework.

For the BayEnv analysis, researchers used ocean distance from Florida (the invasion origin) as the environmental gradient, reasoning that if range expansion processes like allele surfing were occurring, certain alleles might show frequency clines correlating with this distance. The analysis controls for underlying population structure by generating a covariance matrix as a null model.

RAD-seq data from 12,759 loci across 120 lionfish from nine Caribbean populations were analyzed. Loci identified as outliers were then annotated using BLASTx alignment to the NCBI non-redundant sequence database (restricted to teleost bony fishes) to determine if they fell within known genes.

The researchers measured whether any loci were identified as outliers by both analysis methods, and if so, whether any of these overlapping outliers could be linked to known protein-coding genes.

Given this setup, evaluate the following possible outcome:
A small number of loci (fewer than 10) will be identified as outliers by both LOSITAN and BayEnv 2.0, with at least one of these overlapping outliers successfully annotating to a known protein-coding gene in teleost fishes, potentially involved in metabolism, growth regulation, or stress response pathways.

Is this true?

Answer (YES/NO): NO